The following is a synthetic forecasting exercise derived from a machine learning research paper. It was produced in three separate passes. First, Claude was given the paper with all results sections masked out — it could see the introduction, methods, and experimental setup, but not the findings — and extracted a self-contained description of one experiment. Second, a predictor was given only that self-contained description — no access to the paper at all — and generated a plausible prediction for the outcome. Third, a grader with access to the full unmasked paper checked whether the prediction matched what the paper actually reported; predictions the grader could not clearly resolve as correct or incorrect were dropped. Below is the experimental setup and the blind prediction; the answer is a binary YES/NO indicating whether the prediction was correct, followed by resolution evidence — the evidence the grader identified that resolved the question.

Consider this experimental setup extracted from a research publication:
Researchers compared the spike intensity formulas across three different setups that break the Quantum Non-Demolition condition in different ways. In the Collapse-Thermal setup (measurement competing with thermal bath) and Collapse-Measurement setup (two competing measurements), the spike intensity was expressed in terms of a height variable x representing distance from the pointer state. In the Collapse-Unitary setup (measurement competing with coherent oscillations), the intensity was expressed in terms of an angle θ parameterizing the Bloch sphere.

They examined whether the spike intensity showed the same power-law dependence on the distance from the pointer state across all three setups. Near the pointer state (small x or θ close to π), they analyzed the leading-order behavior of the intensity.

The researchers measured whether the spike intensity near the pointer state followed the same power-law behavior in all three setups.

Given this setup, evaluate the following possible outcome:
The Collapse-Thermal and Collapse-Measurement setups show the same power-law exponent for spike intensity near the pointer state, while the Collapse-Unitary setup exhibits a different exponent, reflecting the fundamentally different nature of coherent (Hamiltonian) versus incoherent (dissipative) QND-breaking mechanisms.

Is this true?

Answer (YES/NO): NO